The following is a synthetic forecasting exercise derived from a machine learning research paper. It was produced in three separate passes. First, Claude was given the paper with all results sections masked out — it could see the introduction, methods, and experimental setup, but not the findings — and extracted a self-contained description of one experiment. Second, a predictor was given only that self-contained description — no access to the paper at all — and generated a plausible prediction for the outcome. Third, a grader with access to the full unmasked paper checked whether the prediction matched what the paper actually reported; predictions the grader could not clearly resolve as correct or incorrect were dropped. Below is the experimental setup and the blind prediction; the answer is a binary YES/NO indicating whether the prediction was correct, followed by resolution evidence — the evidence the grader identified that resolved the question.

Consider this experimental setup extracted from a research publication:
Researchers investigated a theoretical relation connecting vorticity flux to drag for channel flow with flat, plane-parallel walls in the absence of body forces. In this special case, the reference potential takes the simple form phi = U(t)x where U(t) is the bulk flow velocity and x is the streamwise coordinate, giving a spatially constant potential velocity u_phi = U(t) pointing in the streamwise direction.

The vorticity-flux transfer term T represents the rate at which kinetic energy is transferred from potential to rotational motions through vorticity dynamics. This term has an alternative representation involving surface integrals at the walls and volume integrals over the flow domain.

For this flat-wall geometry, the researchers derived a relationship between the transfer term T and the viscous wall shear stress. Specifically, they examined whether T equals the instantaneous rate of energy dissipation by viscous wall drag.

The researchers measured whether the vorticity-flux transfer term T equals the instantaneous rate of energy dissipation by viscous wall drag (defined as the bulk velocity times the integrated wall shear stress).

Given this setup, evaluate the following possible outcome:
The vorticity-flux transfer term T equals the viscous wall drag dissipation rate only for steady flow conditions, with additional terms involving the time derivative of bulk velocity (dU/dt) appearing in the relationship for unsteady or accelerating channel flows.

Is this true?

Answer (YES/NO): NO